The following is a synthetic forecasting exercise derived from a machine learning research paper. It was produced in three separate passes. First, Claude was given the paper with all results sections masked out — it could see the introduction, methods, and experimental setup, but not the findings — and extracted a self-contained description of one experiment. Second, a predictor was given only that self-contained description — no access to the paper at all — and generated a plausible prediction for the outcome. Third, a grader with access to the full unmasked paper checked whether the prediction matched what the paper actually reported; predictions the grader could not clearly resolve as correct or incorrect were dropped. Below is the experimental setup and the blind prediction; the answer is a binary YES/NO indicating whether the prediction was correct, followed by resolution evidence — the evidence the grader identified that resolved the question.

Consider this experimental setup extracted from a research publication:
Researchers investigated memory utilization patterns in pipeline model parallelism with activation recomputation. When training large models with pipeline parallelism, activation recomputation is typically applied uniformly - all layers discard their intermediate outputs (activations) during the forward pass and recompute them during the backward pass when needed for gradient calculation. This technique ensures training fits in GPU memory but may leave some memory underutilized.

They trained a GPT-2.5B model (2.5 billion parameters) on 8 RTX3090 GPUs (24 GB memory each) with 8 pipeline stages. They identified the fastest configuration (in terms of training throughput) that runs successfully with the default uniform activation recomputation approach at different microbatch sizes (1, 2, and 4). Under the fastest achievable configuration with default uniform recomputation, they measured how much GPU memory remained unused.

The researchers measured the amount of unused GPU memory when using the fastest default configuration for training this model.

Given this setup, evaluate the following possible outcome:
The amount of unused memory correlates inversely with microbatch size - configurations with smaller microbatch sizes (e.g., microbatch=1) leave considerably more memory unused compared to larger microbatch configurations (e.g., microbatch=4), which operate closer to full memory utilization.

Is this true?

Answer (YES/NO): YES